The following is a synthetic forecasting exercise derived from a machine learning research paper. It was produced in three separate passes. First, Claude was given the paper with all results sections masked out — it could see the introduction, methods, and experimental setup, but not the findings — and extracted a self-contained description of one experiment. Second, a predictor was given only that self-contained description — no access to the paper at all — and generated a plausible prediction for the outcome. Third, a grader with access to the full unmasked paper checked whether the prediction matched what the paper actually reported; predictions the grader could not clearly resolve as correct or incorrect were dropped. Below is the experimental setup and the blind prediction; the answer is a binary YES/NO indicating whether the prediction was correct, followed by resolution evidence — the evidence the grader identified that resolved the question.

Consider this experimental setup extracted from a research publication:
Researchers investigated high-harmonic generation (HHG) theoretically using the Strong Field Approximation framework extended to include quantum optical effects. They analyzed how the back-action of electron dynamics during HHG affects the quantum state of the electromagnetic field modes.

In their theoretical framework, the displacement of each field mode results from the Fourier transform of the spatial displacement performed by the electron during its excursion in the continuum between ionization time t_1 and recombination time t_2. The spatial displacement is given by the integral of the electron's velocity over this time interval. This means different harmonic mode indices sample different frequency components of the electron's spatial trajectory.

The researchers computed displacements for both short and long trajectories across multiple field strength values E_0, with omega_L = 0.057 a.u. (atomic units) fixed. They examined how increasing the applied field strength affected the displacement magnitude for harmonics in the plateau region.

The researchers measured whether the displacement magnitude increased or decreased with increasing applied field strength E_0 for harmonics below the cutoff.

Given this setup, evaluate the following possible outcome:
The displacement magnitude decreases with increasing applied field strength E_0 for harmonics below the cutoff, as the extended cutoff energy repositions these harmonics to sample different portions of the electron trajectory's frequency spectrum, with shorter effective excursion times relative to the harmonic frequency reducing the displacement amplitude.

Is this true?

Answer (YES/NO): NO